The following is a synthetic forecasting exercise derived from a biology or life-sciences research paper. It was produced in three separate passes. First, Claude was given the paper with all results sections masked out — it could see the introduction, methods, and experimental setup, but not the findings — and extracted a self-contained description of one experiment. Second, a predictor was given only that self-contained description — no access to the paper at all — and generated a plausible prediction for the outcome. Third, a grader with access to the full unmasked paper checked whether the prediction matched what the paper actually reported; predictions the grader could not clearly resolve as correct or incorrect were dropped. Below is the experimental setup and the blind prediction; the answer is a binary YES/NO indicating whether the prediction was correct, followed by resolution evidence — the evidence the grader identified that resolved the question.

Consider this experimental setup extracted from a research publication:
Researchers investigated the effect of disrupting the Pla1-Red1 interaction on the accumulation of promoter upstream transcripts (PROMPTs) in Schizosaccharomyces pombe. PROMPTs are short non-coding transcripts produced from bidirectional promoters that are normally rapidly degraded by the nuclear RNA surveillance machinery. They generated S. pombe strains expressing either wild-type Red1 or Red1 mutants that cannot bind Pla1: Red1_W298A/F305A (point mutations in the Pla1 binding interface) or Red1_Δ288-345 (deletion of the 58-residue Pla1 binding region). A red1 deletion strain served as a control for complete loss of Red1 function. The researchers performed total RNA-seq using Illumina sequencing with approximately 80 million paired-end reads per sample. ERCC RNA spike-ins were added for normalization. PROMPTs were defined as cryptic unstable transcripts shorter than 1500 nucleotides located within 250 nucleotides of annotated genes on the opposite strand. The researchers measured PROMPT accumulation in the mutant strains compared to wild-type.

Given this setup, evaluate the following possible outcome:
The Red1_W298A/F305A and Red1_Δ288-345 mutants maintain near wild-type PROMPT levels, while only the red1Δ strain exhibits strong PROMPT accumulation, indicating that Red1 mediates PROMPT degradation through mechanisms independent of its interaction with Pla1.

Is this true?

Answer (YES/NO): NO